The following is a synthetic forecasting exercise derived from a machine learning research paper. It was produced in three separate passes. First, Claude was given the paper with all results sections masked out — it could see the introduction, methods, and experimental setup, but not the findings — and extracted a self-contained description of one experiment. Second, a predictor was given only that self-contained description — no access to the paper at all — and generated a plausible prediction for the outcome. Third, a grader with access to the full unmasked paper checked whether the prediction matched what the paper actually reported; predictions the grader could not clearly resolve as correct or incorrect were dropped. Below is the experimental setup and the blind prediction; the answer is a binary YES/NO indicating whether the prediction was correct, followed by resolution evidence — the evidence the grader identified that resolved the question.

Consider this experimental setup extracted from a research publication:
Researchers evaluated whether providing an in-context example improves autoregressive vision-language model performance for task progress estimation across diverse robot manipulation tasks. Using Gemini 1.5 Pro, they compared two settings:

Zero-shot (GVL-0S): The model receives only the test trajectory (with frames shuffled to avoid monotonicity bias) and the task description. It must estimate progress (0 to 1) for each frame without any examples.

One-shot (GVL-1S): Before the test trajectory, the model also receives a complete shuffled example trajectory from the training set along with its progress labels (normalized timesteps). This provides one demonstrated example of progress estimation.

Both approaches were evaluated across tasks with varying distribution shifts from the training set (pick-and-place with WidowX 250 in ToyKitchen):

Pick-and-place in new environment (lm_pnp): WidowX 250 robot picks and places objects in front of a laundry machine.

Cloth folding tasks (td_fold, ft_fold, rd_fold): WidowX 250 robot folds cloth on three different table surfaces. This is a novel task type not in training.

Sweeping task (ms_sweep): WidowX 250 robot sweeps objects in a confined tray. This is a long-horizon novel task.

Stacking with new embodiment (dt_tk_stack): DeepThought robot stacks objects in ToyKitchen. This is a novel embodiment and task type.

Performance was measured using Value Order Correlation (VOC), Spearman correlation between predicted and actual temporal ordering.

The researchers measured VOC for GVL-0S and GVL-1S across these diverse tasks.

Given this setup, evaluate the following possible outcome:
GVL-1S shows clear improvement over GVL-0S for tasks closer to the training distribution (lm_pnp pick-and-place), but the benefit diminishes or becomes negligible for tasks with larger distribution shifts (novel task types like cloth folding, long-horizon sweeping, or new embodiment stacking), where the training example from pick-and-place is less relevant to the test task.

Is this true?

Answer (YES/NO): NO